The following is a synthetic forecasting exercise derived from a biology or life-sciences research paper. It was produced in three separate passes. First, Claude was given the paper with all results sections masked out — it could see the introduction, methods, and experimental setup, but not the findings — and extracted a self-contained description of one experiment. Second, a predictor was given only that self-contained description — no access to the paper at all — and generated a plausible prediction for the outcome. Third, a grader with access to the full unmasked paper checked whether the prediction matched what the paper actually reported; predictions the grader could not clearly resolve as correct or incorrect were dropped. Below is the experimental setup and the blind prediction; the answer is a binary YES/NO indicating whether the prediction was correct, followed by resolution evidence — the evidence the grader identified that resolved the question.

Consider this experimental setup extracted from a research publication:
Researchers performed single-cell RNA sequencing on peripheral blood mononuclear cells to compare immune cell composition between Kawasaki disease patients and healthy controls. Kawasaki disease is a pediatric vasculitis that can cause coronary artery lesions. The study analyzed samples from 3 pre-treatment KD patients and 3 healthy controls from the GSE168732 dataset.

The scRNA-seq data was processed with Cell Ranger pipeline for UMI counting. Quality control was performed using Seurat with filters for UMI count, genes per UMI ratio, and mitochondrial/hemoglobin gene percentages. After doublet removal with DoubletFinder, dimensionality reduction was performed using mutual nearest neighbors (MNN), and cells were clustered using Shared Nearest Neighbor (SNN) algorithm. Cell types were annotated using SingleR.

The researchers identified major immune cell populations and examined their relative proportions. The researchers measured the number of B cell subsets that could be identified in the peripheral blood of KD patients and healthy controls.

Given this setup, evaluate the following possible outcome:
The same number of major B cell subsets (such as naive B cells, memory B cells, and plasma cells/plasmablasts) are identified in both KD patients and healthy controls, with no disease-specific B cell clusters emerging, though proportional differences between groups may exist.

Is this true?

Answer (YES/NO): NO